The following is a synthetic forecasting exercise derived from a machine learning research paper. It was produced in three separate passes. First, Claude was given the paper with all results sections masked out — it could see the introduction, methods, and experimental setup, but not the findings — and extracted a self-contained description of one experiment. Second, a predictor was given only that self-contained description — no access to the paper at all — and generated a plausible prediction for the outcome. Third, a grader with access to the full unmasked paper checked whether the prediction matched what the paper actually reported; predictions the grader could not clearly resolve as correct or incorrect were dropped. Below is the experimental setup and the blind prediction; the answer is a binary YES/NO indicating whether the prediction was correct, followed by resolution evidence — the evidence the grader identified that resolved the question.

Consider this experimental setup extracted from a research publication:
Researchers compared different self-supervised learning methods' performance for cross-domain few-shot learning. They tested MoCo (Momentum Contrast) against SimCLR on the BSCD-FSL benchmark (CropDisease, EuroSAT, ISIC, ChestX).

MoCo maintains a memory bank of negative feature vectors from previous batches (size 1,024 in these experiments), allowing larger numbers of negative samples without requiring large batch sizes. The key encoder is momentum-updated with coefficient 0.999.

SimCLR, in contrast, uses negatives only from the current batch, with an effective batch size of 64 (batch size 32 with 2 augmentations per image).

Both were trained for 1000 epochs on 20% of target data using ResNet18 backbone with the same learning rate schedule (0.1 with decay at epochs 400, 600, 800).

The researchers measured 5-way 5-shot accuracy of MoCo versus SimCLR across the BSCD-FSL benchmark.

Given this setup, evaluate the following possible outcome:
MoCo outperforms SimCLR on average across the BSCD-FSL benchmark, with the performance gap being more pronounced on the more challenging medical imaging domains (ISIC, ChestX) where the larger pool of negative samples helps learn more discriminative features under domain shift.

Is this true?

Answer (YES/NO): NO